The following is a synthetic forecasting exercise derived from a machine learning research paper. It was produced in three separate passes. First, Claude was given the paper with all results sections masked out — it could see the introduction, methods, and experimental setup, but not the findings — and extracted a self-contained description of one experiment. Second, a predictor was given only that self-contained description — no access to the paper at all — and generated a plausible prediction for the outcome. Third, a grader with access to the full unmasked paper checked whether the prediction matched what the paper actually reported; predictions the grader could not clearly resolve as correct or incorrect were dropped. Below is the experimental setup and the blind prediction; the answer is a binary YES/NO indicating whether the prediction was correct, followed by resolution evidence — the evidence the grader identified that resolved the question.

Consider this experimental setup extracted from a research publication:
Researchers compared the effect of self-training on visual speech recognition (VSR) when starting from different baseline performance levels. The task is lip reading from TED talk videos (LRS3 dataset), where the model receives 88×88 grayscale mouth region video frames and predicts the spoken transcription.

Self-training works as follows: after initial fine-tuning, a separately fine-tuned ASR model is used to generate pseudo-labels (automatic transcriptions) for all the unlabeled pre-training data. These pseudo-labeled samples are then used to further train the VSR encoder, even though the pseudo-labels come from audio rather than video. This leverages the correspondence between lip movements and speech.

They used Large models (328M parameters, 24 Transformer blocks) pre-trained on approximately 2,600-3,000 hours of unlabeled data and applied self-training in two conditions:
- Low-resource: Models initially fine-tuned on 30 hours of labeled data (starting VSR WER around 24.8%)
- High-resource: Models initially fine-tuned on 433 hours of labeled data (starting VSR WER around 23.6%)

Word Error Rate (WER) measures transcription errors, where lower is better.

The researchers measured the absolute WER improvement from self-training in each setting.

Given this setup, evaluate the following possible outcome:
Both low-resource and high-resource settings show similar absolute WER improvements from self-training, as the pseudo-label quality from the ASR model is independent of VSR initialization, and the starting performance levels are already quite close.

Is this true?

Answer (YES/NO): NO